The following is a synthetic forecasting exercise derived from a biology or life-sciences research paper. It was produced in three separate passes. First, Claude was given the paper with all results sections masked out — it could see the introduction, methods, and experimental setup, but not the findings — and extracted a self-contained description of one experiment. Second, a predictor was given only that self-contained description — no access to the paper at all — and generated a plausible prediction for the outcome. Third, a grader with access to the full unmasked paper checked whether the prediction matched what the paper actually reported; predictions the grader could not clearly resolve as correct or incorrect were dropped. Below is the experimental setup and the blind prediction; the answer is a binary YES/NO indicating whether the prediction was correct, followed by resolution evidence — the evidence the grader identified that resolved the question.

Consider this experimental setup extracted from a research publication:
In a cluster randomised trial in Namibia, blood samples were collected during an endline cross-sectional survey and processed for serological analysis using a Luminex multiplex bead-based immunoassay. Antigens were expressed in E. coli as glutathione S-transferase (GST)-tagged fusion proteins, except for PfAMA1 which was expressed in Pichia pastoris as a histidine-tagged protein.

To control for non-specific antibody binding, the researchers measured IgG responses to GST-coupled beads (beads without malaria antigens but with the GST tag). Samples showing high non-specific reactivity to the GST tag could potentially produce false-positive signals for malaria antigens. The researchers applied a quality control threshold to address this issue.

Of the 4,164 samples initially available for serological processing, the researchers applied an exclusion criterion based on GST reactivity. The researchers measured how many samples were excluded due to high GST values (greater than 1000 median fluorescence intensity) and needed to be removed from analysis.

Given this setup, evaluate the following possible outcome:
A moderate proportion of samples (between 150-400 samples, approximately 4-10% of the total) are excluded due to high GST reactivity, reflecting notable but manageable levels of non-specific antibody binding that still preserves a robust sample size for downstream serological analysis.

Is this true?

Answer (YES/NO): NO